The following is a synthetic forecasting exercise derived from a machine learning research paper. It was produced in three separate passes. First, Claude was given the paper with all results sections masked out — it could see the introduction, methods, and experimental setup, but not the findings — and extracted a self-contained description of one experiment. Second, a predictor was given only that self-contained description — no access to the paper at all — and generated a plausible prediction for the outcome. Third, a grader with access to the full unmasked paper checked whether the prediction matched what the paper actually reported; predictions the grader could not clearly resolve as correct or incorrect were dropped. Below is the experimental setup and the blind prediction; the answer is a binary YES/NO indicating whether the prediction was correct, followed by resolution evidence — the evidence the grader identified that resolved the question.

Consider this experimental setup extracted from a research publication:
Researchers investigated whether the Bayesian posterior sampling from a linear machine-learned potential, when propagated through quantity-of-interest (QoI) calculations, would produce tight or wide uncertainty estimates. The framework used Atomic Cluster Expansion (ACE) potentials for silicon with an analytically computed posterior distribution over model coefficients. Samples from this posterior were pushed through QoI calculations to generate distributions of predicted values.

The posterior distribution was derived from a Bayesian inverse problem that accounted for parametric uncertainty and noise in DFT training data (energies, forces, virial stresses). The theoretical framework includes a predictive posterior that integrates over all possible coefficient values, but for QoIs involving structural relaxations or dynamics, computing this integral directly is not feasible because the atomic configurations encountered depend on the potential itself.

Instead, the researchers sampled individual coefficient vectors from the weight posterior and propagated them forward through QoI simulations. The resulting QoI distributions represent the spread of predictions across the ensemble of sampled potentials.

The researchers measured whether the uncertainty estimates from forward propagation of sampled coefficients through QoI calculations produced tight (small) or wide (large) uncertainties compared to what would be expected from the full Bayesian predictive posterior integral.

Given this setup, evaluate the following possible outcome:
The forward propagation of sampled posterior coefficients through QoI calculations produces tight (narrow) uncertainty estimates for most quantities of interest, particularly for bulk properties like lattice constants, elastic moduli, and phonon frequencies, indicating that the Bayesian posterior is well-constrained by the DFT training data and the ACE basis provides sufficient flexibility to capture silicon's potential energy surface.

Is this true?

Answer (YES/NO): NO